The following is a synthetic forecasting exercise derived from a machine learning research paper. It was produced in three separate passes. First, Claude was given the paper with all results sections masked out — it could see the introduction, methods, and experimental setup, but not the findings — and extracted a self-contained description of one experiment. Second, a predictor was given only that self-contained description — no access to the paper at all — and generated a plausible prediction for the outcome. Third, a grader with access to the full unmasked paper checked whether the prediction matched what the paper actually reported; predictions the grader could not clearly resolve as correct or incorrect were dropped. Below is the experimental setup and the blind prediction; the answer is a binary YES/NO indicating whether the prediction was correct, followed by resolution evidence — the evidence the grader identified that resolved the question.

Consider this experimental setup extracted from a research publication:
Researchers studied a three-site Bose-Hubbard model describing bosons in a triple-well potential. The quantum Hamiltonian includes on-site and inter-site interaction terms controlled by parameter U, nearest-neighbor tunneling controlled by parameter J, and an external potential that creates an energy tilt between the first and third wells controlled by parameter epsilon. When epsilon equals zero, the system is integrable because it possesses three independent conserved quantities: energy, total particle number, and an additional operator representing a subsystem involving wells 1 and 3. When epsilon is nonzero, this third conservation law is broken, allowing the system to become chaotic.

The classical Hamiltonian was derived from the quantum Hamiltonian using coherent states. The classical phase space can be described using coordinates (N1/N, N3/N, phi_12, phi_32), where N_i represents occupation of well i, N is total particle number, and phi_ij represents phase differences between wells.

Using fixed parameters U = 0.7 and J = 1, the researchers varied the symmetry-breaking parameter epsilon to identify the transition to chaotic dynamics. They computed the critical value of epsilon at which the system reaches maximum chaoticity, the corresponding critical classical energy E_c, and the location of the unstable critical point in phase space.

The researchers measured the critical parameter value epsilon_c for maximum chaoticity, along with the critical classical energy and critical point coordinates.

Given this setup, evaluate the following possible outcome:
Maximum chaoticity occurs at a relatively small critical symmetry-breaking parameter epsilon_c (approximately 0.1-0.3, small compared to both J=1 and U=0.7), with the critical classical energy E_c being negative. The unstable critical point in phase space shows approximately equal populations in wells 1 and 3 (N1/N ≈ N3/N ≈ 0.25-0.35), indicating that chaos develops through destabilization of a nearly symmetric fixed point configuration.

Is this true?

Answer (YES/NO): NO